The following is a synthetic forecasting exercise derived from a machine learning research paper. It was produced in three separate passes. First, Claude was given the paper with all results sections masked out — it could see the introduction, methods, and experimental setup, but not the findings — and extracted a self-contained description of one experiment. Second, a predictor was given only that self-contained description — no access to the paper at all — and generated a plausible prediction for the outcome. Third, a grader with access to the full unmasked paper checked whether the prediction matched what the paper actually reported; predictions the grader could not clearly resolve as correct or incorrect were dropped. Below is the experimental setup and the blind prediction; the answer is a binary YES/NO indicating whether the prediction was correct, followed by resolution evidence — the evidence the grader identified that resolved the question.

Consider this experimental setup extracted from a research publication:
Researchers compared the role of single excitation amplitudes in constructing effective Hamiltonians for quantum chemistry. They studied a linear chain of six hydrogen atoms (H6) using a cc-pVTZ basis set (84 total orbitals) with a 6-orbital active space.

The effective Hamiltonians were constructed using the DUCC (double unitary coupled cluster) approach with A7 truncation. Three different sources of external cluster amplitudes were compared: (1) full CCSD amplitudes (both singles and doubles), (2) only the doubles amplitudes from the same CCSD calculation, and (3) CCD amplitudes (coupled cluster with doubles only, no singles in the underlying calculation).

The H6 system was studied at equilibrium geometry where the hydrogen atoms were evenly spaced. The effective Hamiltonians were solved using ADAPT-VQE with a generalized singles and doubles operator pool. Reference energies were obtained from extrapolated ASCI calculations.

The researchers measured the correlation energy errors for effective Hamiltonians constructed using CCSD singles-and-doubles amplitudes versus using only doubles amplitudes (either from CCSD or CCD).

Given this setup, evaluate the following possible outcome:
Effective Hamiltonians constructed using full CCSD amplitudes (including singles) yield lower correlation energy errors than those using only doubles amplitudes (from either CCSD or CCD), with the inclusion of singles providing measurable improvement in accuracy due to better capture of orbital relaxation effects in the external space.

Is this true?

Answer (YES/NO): YES